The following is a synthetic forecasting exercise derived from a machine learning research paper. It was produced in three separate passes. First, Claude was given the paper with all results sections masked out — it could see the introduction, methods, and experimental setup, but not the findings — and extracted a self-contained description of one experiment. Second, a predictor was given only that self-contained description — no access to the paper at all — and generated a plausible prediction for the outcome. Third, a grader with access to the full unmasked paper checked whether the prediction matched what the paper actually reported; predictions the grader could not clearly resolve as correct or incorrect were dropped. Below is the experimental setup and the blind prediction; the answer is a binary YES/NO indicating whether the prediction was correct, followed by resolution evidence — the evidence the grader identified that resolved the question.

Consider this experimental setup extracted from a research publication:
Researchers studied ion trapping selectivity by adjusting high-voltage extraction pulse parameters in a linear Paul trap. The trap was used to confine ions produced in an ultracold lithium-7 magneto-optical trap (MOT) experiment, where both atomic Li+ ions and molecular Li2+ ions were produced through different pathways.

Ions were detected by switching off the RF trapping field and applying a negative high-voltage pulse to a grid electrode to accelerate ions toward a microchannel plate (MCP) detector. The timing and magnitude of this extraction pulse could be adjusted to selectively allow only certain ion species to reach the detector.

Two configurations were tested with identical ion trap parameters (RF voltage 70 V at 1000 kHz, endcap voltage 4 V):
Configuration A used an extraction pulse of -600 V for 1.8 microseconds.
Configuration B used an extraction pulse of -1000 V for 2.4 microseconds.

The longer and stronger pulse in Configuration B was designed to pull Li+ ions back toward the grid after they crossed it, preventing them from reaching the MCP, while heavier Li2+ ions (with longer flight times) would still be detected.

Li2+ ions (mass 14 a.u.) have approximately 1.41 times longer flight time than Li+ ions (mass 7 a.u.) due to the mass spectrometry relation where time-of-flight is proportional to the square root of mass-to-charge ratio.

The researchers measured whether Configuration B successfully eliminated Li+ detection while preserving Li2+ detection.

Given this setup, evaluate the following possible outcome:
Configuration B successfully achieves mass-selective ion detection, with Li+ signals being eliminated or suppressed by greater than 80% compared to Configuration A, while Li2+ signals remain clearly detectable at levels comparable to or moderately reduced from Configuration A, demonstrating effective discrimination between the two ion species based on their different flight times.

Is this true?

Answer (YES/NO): YES